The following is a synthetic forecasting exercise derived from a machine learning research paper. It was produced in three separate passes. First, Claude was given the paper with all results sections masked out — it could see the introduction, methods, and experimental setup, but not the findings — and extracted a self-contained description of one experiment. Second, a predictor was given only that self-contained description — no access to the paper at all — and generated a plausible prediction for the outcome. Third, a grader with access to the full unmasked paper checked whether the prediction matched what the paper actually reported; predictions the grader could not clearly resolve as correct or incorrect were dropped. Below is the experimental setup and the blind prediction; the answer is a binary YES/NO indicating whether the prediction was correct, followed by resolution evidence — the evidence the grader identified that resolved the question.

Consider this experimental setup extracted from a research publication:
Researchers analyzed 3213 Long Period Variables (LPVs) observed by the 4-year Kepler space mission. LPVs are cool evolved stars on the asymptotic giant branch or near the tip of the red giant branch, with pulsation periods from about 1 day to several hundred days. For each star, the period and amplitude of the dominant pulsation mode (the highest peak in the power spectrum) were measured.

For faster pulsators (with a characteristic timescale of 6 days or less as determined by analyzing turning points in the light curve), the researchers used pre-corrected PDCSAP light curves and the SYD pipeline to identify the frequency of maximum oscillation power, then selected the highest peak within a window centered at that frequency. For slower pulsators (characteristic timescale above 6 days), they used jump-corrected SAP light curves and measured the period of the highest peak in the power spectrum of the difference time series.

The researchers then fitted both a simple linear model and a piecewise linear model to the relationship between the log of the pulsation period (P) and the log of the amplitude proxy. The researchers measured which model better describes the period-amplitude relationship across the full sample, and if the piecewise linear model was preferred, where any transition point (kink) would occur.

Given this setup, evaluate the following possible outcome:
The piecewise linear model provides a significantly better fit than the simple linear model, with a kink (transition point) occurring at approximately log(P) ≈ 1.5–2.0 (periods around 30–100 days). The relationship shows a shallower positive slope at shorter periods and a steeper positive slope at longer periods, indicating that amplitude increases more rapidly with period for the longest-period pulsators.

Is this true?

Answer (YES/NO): NO